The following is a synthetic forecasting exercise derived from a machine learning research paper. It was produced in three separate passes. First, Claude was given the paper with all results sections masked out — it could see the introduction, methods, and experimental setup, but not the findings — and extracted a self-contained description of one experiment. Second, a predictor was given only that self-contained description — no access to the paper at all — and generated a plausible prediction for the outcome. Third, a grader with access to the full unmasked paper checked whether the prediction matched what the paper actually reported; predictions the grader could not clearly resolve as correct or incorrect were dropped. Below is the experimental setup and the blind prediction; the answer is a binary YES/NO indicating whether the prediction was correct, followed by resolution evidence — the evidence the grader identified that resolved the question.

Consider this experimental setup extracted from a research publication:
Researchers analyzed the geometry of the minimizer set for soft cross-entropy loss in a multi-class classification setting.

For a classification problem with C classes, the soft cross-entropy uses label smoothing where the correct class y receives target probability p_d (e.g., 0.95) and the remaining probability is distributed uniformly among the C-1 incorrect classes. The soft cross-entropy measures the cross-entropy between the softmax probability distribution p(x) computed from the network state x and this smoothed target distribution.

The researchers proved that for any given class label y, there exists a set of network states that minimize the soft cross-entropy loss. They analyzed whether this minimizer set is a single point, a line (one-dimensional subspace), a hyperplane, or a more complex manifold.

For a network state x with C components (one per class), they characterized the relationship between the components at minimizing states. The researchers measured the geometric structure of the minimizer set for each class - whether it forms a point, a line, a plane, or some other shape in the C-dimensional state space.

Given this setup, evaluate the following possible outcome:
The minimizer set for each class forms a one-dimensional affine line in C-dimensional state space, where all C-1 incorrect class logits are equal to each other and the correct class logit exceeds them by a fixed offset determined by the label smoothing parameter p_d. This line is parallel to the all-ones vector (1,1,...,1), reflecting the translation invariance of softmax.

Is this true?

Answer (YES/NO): YES